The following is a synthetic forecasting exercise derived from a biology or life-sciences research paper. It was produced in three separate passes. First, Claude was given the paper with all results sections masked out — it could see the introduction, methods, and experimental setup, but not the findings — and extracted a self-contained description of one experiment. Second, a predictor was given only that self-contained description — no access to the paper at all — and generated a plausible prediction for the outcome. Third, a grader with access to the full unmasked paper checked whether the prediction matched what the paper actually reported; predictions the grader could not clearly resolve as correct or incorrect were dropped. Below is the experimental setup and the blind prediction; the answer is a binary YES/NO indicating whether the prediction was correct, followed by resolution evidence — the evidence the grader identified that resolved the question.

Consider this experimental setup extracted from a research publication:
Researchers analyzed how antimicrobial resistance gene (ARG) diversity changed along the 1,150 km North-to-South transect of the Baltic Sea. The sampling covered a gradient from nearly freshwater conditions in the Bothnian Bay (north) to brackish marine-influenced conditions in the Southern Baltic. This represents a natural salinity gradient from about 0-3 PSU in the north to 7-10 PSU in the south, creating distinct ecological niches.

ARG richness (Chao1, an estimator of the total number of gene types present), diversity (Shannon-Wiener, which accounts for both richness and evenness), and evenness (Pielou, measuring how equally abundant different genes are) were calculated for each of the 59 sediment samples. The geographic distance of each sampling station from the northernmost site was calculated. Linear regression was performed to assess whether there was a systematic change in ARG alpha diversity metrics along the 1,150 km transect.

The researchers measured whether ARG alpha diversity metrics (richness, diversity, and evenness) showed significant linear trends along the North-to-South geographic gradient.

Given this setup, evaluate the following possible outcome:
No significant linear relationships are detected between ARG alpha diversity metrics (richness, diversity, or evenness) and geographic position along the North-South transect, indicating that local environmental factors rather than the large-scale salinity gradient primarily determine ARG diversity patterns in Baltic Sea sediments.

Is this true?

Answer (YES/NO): NO